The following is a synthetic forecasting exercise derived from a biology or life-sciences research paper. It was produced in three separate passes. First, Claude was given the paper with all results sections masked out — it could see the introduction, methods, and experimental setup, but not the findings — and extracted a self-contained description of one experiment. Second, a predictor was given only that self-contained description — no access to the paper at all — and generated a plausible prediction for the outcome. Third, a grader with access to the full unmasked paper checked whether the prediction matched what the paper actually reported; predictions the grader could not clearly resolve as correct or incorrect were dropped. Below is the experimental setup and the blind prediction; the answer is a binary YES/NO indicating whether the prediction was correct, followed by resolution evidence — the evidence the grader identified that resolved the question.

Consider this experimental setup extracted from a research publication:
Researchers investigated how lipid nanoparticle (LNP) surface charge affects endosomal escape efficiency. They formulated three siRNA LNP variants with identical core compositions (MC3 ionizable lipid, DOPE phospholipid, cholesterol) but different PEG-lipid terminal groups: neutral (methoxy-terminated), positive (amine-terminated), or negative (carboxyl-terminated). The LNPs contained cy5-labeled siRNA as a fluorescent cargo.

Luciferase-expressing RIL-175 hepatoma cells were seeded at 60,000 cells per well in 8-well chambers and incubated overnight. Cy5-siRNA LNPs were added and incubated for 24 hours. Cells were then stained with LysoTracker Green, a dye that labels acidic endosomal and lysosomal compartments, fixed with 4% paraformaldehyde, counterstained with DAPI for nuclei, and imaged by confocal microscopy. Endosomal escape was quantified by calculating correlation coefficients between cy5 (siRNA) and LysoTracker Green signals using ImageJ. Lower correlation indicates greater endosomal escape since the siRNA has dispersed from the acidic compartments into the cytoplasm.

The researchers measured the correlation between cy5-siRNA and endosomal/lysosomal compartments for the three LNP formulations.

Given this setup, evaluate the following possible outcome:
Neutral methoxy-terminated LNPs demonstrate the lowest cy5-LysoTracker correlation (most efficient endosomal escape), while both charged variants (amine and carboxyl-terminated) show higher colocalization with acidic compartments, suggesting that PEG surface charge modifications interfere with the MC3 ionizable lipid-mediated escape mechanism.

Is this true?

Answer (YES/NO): NO